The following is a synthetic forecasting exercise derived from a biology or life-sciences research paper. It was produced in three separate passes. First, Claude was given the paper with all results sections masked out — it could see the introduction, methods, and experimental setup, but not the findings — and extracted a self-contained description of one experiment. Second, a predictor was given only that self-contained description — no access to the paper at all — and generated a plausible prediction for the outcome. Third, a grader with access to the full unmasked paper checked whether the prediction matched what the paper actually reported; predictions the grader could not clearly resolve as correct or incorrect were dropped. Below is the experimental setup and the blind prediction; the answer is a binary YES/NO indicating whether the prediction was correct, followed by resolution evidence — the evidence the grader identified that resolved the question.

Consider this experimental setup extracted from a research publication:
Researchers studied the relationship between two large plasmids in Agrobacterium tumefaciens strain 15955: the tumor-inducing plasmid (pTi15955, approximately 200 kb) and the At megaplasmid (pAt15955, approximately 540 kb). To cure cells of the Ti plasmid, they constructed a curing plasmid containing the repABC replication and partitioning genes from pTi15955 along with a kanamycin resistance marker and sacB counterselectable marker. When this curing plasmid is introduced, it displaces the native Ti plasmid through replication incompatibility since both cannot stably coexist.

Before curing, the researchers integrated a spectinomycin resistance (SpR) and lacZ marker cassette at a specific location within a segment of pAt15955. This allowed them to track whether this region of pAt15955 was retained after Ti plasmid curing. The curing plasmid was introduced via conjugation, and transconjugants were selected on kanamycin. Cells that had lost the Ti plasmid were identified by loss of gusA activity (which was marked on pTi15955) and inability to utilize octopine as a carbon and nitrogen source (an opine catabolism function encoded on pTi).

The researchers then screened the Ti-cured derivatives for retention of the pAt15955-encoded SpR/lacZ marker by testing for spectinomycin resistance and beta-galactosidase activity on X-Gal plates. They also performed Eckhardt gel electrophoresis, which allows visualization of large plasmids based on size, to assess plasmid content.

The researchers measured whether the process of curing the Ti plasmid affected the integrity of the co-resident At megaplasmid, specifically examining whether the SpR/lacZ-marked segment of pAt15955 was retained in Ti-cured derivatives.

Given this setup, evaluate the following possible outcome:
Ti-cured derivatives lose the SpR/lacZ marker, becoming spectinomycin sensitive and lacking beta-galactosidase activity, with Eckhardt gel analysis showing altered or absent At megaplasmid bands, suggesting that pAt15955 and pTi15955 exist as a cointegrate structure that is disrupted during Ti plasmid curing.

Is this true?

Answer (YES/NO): NO